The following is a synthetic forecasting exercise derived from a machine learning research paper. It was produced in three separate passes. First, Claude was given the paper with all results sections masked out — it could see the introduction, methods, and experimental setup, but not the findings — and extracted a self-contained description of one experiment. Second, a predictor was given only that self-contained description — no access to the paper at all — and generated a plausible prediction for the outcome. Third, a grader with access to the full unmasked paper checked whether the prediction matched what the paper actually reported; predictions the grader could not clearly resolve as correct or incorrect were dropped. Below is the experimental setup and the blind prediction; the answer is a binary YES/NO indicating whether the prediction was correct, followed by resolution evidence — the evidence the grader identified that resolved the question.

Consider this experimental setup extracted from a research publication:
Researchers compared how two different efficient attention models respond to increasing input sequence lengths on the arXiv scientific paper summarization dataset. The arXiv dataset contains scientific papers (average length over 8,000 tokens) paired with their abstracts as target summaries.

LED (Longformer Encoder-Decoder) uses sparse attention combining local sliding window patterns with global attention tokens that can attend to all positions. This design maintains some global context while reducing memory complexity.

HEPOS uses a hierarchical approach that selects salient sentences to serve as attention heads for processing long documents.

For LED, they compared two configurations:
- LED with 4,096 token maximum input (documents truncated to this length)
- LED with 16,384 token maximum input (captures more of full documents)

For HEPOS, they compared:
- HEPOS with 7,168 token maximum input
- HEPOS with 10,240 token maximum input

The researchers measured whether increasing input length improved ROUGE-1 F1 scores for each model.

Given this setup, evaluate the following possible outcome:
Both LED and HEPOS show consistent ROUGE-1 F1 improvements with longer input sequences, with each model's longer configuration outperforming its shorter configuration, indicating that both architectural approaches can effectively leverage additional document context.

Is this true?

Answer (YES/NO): NO